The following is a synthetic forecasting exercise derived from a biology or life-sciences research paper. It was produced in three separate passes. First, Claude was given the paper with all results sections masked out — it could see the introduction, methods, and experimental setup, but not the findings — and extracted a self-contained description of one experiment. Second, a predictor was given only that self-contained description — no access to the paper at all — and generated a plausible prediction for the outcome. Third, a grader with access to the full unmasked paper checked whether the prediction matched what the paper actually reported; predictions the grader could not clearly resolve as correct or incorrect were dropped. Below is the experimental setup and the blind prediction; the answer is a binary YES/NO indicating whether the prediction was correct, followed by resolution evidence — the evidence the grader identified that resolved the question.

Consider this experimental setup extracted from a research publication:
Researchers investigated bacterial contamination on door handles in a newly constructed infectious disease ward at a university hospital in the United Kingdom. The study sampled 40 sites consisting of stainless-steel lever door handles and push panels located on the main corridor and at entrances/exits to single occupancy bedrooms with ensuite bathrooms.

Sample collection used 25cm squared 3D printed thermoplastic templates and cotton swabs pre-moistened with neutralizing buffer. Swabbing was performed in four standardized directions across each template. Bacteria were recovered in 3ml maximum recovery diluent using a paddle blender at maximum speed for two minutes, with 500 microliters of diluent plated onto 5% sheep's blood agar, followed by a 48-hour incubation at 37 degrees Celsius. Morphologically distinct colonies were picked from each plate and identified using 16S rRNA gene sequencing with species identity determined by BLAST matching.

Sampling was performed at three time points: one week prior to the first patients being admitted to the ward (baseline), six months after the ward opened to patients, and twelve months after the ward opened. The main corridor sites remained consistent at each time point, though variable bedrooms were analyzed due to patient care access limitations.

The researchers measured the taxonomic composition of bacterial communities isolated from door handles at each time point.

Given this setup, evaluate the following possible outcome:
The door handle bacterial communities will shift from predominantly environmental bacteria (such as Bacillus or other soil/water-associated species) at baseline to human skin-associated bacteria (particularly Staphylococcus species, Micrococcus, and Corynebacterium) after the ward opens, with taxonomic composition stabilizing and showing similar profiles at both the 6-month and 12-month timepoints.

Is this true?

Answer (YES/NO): NO